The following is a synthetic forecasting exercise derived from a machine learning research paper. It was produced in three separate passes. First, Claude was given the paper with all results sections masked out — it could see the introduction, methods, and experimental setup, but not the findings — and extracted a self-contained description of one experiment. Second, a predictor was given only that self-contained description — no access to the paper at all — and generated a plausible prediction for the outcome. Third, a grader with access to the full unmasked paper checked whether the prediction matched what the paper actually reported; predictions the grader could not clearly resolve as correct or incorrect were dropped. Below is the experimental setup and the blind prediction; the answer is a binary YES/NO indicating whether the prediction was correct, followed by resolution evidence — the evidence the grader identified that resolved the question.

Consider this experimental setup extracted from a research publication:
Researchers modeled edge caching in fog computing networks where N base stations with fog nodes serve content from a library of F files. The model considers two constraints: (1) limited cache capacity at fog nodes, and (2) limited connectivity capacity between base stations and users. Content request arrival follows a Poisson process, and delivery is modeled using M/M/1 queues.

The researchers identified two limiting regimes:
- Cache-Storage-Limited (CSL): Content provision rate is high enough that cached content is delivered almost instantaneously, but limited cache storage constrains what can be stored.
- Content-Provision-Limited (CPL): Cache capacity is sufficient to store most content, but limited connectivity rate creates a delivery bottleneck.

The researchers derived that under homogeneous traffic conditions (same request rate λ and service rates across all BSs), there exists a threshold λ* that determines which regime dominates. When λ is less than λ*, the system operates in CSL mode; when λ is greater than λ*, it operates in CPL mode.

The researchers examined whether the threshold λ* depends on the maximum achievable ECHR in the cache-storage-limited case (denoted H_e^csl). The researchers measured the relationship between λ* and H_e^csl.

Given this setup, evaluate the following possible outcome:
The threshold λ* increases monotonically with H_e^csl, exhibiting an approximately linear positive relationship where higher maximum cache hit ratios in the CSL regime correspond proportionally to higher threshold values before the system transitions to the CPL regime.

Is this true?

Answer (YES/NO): NO